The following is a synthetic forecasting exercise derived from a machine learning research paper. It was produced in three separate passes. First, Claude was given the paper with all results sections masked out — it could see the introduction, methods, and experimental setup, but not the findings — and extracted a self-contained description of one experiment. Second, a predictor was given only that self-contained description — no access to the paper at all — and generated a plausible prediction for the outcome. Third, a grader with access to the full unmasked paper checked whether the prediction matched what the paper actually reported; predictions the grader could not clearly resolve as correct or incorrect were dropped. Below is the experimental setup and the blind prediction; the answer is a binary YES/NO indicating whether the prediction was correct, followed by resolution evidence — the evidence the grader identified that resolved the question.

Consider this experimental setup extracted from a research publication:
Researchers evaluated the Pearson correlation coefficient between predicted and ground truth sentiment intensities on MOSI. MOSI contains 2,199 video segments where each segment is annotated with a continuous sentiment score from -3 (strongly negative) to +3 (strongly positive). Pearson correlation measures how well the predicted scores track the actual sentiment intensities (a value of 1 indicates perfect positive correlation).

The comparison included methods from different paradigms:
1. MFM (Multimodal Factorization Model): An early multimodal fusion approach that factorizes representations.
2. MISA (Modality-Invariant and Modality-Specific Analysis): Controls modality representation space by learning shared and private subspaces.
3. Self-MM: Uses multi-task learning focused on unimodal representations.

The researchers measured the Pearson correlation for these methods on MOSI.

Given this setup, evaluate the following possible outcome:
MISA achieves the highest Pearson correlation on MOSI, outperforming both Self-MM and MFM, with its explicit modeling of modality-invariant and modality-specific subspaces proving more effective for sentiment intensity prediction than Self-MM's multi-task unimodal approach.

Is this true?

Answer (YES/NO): NO